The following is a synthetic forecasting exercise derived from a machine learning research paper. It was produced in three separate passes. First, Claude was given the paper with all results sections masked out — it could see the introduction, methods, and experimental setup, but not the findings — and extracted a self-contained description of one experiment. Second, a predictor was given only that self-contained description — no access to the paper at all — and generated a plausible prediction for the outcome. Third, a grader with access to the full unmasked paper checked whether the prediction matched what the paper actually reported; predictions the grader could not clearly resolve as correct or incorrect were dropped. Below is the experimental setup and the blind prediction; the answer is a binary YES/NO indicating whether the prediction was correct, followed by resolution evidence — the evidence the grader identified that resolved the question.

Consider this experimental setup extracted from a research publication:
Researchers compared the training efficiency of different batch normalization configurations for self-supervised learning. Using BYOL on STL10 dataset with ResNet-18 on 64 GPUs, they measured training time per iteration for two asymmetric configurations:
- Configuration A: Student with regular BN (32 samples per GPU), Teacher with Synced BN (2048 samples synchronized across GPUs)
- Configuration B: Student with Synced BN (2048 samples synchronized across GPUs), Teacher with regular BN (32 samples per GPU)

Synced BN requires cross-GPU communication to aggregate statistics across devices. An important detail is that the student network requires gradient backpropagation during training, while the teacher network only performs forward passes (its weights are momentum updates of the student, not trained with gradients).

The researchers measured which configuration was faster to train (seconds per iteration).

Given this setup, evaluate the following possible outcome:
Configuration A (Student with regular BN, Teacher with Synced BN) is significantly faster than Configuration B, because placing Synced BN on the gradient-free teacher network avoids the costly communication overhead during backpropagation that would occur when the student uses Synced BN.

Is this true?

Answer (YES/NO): YES